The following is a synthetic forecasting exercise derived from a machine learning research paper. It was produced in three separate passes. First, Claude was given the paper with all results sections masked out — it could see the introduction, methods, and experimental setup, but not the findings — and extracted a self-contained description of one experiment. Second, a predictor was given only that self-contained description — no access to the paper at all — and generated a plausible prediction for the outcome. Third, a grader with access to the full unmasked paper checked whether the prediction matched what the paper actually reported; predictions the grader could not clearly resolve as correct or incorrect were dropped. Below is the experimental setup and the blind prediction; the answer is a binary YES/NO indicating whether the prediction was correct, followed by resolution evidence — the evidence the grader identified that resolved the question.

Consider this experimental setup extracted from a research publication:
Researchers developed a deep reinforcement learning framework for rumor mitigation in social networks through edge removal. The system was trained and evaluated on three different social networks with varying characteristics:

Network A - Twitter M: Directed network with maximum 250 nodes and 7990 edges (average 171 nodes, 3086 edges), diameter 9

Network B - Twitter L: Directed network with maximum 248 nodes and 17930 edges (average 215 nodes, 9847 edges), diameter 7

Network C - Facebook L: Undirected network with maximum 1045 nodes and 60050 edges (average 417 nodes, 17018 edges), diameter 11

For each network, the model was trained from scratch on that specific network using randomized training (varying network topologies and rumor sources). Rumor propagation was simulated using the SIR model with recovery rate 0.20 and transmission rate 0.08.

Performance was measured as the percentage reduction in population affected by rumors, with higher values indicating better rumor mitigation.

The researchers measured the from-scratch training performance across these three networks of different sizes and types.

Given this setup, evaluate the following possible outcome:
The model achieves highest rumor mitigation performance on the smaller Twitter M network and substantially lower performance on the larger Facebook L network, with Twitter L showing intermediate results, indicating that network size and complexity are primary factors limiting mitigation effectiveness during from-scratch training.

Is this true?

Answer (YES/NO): NO